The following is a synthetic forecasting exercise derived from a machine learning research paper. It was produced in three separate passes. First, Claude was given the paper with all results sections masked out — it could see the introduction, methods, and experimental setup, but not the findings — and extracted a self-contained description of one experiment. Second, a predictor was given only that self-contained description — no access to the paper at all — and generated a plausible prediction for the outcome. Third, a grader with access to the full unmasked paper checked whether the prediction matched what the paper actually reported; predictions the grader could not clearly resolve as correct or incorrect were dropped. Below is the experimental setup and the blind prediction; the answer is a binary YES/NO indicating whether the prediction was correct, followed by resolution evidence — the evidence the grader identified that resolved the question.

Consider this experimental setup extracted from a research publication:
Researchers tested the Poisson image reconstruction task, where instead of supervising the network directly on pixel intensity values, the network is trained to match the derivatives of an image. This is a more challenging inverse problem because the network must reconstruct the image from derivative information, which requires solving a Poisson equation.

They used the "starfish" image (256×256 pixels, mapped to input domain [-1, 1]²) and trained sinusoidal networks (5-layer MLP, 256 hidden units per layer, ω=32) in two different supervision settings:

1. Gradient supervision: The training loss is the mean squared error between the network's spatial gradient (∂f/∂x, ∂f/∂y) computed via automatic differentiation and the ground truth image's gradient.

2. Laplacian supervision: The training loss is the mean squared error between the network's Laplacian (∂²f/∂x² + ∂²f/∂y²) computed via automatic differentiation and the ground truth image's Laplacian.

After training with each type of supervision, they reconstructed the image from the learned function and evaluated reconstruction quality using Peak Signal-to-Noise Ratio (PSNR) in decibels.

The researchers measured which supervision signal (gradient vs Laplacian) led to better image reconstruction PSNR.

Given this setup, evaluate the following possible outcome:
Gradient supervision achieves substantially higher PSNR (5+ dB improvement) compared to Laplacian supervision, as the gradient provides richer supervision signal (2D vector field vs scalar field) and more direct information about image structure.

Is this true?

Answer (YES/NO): YES